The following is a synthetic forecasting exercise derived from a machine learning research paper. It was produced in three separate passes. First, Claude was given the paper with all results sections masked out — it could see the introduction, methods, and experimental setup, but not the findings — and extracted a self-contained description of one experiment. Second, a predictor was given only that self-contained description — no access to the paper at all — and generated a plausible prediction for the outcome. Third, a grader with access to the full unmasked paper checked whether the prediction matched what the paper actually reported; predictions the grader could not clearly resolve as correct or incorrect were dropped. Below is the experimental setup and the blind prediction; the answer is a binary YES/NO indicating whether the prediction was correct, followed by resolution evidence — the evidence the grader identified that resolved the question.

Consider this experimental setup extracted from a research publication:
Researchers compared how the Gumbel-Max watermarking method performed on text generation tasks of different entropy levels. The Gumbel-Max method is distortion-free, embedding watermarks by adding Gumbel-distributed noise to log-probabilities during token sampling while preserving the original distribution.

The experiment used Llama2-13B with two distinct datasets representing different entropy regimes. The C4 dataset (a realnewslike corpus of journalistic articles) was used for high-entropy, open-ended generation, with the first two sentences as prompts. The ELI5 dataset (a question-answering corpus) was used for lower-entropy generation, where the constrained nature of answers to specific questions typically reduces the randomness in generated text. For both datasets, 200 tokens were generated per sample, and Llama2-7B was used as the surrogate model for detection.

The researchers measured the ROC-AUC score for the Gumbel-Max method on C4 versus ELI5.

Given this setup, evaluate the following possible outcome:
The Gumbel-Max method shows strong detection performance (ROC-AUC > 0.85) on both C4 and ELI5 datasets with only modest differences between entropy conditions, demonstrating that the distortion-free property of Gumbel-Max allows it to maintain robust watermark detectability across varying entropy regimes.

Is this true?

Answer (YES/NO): YES